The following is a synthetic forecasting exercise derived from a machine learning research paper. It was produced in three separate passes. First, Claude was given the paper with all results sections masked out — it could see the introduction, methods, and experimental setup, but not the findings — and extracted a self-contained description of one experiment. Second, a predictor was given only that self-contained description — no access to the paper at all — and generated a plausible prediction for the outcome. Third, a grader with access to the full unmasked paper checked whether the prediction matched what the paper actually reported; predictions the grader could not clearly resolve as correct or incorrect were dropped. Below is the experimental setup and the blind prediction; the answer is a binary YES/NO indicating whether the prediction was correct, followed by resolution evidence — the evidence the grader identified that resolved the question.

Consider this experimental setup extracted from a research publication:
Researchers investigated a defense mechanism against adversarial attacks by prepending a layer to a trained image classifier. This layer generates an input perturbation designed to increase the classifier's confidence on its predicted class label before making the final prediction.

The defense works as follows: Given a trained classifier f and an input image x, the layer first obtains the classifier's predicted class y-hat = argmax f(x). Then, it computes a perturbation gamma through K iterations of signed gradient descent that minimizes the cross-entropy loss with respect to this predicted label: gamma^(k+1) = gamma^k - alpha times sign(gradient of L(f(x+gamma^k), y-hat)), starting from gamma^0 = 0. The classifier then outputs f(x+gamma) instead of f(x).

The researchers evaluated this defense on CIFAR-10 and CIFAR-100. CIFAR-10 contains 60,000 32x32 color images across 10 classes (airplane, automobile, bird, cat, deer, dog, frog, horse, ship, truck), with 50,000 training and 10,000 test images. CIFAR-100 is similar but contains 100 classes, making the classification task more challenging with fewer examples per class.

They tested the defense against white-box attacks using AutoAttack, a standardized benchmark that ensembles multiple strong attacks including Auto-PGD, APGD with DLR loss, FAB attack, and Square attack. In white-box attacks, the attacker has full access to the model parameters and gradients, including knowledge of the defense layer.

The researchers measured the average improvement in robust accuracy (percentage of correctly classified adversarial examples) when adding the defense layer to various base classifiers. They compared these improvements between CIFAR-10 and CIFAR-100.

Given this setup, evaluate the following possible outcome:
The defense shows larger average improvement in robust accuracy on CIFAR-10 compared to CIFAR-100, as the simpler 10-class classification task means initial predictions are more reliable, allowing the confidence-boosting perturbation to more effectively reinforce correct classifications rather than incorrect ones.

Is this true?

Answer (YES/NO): YES